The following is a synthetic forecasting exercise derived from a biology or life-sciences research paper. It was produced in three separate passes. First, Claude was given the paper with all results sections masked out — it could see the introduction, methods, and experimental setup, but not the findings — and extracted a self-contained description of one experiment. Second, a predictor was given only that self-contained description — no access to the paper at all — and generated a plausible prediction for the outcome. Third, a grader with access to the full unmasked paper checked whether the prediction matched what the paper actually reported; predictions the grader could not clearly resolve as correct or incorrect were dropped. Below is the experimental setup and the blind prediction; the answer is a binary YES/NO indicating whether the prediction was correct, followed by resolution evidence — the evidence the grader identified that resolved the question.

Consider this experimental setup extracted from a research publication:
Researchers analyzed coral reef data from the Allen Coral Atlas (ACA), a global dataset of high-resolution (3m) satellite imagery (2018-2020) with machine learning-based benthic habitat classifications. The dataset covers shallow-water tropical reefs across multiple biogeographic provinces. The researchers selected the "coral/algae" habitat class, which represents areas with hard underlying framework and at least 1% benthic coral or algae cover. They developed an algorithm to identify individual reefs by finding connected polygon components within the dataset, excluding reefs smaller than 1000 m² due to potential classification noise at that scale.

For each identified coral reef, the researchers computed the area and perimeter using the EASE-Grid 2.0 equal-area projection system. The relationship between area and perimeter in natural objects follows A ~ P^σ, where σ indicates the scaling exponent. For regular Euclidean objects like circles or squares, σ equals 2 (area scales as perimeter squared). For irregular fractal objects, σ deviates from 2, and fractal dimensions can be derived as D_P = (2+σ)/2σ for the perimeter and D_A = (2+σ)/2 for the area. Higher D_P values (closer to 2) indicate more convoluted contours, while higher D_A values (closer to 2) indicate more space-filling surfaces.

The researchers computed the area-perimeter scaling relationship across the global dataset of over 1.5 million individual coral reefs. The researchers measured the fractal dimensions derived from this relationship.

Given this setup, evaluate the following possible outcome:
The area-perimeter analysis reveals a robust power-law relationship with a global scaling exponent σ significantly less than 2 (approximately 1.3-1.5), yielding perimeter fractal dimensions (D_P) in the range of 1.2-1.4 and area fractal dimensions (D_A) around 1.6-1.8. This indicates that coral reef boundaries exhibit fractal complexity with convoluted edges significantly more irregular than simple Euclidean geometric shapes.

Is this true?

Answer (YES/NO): NO